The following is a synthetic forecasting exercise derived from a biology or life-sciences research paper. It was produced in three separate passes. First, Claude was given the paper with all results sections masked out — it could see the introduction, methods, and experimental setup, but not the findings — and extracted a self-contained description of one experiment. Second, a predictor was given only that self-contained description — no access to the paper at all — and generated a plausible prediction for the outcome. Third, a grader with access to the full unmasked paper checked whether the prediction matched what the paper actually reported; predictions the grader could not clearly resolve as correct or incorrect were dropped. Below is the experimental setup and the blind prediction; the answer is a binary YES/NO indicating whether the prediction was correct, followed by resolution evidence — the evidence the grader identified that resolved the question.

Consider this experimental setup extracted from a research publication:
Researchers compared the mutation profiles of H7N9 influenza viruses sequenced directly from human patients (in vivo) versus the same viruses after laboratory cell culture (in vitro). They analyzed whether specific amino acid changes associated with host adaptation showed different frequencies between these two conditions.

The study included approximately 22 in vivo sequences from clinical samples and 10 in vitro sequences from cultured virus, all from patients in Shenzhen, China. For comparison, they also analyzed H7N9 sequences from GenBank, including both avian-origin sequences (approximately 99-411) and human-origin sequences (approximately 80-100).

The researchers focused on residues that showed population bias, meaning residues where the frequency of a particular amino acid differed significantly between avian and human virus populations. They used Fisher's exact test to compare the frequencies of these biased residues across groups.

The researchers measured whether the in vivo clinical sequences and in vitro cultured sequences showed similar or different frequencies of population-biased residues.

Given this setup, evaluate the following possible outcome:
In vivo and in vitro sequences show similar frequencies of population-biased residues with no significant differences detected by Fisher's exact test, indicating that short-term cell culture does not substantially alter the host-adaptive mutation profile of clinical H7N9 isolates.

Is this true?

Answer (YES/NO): NO